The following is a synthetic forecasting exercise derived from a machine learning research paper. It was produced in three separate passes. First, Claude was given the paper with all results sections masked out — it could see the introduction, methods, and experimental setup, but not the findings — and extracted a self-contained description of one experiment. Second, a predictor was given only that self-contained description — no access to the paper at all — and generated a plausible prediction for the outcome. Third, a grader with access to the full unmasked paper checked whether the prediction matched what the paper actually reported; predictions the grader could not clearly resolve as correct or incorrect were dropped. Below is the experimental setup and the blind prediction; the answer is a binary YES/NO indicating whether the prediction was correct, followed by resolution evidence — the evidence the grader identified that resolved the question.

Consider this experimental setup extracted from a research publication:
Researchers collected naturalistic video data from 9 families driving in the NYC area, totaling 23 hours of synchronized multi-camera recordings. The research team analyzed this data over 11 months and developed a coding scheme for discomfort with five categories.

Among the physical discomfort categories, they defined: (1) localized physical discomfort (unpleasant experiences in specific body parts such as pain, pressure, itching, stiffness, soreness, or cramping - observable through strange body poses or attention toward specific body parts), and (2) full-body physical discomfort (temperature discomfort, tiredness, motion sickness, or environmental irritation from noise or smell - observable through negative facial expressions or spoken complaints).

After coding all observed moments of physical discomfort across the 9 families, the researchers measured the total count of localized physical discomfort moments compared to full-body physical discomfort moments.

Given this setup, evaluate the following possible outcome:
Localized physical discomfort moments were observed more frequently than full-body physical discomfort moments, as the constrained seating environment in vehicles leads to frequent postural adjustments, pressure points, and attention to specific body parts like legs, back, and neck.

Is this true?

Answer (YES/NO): YES